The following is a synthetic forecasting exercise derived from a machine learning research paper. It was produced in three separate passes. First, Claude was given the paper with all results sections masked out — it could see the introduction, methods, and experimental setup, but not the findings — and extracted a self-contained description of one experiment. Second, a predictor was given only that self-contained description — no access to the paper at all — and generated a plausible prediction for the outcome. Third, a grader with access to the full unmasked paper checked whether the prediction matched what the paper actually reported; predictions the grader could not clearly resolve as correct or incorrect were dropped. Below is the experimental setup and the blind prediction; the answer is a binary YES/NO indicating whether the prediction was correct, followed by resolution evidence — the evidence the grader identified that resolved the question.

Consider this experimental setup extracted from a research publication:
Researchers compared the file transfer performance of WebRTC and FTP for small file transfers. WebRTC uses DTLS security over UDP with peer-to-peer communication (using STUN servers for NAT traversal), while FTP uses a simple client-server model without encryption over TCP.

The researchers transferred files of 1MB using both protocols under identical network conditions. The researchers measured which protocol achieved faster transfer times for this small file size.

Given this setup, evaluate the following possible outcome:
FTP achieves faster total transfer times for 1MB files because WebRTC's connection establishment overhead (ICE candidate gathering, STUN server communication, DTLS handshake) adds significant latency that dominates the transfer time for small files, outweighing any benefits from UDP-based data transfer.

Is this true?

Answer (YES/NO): YES